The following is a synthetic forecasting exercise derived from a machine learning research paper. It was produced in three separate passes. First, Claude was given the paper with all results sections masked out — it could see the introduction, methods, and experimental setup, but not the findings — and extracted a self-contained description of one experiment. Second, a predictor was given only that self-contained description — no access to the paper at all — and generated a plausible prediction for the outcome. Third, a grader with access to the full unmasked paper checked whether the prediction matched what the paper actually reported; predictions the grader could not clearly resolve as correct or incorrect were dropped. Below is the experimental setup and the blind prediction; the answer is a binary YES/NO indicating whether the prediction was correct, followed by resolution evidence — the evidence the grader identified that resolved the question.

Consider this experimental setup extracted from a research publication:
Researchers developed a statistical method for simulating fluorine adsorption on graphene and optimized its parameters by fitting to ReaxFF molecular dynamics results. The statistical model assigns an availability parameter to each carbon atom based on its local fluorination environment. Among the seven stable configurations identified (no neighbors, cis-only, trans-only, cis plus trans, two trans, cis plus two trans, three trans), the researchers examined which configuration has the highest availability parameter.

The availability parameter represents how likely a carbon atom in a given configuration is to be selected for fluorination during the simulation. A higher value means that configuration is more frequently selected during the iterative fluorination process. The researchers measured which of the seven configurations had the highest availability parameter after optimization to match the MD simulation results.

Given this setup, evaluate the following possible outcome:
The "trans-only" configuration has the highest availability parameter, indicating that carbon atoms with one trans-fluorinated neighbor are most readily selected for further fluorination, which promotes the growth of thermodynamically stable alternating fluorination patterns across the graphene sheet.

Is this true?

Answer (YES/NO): NO